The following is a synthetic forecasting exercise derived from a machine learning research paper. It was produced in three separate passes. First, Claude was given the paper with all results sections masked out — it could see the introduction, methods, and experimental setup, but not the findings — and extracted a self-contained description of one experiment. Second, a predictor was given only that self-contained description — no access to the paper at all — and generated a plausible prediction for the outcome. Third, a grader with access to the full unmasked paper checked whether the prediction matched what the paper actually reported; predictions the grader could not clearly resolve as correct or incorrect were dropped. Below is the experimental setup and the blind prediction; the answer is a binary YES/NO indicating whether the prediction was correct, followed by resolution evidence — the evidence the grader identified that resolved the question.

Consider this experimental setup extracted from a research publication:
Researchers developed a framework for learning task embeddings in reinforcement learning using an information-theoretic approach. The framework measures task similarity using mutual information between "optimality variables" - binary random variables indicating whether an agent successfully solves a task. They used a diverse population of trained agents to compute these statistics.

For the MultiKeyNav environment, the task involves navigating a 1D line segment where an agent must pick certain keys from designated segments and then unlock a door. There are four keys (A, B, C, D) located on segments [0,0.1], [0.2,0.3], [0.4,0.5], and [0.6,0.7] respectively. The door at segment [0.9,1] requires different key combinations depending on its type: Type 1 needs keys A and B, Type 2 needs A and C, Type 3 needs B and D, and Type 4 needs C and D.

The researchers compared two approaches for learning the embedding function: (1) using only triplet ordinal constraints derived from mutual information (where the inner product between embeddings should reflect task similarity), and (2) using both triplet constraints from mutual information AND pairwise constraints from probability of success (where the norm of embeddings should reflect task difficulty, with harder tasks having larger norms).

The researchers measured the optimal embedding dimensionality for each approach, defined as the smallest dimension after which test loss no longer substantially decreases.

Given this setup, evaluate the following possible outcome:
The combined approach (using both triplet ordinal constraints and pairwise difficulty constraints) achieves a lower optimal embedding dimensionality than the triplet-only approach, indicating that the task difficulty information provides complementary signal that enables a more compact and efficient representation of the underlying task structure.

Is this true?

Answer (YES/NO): NO